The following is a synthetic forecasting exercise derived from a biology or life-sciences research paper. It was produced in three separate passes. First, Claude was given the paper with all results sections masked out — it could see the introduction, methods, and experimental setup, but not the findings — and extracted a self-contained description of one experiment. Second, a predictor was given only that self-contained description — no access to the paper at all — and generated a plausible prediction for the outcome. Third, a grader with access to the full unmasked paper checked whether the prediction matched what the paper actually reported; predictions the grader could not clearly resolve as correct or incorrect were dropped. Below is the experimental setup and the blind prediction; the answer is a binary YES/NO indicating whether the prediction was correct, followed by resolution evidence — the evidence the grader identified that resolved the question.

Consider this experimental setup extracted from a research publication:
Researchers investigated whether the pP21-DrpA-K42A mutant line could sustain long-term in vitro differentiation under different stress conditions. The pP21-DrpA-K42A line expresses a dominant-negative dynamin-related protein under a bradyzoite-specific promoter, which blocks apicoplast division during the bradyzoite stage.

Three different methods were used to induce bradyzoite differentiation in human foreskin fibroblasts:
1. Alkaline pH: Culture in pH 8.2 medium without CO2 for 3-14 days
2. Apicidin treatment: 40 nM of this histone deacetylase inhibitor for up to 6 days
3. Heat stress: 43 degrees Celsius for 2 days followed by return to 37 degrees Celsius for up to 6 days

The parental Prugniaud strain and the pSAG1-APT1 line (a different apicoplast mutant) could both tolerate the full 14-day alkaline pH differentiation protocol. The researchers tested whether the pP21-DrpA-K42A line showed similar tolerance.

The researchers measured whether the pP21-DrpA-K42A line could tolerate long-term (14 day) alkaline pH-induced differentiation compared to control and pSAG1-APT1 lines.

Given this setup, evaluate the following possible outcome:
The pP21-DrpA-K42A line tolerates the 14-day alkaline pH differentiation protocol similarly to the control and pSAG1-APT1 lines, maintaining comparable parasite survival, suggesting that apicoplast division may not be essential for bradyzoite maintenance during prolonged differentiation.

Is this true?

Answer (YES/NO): NO